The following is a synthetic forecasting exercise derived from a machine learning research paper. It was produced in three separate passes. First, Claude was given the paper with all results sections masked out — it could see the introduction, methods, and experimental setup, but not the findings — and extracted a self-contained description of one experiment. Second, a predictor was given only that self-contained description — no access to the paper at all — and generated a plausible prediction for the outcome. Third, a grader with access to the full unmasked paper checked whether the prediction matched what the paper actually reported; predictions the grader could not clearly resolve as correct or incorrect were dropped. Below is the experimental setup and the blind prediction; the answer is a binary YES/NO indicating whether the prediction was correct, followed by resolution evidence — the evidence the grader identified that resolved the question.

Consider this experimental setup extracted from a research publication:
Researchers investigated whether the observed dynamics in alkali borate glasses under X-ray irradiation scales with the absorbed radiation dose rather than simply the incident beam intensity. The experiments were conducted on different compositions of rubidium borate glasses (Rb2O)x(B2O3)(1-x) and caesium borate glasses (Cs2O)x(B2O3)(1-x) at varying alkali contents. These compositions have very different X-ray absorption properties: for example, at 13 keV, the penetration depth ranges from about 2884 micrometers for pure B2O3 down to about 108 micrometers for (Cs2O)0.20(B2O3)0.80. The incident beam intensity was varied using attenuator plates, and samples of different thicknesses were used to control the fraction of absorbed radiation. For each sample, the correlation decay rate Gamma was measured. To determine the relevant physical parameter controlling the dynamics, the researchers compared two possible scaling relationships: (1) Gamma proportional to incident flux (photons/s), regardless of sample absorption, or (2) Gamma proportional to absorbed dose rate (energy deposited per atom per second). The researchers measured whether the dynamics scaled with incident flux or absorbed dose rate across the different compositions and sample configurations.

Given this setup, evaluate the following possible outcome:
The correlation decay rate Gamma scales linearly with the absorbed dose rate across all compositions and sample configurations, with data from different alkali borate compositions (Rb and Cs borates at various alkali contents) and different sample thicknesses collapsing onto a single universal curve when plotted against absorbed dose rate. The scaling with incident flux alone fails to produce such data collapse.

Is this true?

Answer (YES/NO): NO